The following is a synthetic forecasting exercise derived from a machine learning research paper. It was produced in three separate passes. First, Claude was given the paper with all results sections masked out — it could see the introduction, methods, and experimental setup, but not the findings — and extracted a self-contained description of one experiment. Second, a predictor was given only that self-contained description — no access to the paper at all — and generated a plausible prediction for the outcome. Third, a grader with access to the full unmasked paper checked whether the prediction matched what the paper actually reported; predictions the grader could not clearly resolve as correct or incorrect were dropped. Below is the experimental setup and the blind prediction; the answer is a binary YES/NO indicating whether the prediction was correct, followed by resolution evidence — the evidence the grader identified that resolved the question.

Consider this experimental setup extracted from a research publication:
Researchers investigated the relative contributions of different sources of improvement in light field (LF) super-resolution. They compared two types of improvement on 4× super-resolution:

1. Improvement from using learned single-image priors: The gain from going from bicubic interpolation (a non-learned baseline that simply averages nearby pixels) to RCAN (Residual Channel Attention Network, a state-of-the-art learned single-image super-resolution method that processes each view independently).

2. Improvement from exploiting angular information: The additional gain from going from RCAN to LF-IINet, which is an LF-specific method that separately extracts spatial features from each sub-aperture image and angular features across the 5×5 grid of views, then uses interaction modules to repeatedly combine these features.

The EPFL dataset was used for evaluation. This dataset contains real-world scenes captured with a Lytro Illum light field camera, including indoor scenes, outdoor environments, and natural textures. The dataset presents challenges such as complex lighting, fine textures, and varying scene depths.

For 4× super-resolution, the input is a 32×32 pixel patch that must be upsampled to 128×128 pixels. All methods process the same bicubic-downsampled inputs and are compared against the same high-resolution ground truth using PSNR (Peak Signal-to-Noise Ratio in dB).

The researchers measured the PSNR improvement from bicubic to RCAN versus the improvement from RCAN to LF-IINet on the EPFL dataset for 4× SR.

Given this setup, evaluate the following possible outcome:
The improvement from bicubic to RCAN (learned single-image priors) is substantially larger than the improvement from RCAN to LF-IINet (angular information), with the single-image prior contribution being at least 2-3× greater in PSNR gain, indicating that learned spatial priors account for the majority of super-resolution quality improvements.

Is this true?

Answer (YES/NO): YES